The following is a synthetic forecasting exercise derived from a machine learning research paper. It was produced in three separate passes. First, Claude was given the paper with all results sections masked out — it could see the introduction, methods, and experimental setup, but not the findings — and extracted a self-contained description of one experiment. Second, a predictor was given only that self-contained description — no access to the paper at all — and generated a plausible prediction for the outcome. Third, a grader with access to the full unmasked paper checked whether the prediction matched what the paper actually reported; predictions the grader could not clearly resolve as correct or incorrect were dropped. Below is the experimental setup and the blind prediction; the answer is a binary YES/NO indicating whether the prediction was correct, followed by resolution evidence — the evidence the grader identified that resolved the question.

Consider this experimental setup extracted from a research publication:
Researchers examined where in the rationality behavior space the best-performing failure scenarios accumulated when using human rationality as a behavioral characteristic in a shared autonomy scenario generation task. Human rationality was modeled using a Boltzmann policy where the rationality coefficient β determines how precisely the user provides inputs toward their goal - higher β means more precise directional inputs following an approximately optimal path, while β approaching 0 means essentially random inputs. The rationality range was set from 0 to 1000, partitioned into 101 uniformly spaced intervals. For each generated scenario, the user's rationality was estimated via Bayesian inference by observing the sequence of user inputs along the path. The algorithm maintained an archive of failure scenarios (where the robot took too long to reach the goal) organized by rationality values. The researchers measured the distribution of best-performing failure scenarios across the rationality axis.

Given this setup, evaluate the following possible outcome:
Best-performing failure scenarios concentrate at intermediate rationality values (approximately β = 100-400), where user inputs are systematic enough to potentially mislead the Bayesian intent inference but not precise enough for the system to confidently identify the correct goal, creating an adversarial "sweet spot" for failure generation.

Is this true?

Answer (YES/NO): NO